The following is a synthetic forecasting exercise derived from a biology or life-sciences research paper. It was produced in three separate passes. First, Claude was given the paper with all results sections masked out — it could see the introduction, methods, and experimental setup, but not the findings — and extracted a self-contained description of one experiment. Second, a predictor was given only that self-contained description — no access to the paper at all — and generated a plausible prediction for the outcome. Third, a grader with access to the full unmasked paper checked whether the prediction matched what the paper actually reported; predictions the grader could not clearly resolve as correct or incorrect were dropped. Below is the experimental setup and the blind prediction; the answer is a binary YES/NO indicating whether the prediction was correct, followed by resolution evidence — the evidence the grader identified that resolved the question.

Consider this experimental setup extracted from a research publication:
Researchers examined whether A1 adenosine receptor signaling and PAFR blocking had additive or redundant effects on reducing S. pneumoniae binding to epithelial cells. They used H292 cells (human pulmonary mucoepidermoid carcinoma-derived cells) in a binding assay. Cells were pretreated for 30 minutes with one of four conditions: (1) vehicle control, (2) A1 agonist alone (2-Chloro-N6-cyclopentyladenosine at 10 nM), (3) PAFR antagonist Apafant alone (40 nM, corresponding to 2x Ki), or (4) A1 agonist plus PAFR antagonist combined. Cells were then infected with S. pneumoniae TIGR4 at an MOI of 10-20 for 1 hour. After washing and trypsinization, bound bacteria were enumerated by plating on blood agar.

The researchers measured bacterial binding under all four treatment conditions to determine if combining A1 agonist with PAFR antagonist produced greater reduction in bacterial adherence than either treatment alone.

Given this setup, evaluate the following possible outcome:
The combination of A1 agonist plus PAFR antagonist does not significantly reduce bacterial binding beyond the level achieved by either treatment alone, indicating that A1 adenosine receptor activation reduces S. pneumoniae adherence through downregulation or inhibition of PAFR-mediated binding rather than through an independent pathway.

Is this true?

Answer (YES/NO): YES